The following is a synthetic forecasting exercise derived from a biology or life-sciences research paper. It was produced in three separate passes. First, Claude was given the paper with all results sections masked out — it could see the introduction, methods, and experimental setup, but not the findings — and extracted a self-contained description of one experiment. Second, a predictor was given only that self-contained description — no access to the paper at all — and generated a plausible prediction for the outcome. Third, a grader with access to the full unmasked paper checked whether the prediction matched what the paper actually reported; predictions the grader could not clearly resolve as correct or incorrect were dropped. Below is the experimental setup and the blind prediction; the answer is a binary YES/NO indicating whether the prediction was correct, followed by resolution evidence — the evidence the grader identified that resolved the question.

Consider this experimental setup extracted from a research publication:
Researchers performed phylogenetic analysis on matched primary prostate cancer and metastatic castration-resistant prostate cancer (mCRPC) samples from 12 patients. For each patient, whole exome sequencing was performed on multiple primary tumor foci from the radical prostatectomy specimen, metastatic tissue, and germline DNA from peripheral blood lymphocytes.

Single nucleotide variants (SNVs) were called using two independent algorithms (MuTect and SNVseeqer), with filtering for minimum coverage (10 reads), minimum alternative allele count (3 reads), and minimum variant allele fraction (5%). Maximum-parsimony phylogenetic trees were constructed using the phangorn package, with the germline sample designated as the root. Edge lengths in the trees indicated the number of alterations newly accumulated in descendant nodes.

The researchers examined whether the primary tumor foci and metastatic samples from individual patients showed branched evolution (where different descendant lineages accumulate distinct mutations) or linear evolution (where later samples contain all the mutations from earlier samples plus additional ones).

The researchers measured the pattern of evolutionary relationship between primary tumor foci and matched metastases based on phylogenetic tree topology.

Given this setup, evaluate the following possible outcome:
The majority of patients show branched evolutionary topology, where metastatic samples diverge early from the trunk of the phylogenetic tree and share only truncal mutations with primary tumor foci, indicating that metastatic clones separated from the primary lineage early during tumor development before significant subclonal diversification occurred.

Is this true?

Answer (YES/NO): NO